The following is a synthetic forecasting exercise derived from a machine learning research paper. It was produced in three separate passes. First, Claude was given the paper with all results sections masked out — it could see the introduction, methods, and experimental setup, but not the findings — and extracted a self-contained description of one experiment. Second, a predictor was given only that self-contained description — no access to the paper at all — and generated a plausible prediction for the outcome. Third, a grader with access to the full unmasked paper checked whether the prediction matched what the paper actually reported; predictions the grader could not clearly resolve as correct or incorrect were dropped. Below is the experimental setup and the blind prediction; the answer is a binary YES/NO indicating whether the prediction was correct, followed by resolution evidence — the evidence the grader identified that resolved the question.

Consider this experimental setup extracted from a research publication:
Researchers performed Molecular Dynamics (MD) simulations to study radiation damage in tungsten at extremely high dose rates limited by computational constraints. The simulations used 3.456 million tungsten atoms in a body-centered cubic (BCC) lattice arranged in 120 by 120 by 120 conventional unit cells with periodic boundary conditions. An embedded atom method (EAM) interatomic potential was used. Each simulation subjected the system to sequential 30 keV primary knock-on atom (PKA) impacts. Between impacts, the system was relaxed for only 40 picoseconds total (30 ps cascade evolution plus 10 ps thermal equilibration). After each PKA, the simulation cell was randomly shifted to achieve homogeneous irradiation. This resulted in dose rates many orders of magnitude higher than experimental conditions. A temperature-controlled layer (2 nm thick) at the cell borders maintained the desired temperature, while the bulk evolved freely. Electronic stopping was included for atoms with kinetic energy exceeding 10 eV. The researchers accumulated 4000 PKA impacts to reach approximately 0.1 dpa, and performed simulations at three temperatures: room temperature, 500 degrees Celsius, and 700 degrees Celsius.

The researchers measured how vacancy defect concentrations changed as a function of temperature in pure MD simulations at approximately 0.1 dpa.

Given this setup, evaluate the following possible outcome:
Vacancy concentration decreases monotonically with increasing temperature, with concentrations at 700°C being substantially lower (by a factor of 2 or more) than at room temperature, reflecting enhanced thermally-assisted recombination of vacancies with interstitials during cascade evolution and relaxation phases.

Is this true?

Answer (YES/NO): NO